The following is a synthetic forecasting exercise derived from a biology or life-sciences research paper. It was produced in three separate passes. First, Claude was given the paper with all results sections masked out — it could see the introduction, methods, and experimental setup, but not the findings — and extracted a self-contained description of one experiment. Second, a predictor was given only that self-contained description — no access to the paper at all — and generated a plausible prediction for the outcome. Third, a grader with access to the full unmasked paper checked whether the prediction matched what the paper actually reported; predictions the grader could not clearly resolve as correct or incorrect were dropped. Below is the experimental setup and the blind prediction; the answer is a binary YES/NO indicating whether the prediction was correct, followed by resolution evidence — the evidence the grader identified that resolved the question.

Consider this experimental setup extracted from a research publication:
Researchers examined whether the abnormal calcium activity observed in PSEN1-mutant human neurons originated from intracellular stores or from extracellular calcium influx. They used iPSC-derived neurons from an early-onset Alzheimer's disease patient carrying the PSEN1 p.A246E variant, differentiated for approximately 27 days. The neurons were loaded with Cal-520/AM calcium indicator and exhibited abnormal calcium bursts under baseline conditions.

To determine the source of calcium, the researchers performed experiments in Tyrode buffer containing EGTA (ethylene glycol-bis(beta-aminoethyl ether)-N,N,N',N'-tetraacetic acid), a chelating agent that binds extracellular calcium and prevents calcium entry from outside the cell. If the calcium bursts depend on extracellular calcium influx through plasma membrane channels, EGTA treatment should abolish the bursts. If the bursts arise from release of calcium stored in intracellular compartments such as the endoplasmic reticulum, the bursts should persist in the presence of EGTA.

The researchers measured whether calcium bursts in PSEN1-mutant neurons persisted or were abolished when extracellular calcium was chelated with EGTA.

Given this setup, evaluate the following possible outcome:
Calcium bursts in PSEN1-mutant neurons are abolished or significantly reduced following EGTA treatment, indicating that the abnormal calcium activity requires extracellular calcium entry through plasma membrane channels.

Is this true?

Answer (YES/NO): NO